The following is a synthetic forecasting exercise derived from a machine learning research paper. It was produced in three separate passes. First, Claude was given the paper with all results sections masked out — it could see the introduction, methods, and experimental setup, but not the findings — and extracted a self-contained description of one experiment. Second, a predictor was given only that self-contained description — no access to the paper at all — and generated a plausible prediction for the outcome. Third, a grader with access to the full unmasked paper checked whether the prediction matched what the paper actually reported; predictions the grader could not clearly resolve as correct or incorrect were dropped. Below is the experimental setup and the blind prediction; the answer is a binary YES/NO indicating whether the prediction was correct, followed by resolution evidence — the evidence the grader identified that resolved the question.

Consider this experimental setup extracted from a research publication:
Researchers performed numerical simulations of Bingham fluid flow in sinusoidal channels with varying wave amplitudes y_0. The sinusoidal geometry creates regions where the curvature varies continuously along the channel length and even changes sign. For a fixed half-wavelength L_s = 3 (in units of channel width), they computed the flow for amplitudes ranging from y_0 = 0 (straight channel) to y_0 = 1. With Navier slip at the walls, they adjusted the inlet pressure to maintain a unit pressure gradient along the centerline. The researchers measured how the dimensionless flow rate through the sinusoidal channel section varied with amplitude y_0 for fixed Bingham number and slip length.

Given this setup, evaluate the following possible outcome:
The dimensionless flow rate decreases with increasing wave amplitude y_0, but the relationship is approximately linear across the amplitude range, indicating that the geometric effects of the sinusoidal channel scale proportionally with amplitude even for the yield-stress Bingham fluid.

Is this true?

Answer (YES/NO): NO